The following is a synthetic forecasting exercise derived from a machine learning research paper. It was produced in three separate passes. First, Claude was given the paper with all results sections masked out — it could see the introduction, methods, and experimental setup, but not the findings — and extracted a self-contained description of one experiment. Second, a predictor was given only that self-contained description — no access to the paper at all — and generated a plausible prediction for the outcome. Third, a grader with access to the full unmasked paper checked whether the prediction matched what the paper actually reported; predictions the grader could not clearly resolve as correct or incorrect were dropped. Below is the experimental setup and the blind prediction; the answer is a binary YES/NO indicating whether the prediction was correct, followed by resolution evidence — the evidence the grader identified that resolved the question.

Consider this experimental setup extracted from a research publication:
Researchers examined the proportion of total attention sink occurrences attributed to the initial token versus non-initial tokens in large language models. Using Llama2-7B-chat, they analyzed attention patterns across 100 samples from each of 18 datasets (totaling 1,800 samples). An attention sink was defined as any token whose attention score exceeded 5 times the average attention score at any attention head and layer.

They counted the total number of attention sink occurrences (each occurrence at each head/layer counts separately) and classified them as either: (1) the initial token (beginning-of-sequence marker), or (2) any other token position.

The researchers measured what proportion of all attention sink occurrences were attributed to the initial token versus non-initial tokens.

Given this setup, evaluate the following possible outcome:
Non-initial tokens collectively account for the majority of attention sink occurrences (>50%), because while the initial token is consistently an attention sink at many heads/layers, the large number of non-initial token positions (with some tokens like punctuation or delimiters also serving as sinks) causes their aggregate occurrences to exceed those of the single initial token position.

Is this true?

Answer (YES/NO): YES